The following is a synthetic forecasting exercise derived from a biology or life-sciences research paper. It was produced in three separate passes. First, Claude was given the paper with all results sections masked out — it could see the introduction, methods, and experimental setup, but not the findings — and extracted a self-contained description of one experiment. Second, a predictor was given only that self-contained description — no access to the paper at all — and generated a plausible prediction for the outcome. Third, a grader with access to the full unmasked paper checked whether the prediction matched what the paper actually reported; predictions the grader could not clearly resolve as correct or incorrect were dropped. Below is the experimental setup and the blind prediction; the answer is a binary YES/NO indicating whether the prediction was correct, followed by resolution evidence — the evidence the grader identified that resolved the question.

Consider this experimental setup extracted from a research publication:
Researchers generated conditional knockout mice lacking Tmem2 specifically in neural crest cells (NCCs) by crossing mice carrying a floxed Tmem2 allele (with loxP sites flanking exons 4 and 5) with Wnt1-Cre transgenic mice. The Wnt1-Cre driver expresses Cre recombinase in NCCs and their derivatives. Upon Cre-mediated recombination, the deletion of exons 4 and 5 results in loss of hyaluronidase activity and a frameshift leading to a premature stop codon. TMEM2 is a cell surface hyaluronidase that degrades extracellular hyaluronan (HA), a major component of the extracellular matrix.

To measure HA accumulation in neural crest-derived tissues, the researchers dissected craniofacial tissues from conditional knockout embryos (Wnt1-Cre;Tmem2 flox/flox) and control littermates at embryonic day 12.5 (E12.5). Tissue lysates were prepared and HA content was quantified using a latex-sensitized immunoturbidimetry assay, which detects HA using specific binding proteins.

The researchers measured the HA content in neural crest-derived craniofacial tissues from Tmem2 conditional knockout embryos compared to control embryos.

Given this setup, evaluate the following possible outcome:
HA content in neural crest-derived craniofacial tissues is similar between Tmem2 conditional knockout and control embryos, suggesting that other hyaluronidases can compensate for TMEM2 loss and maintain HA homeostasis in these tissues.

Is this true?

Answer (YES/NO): NO